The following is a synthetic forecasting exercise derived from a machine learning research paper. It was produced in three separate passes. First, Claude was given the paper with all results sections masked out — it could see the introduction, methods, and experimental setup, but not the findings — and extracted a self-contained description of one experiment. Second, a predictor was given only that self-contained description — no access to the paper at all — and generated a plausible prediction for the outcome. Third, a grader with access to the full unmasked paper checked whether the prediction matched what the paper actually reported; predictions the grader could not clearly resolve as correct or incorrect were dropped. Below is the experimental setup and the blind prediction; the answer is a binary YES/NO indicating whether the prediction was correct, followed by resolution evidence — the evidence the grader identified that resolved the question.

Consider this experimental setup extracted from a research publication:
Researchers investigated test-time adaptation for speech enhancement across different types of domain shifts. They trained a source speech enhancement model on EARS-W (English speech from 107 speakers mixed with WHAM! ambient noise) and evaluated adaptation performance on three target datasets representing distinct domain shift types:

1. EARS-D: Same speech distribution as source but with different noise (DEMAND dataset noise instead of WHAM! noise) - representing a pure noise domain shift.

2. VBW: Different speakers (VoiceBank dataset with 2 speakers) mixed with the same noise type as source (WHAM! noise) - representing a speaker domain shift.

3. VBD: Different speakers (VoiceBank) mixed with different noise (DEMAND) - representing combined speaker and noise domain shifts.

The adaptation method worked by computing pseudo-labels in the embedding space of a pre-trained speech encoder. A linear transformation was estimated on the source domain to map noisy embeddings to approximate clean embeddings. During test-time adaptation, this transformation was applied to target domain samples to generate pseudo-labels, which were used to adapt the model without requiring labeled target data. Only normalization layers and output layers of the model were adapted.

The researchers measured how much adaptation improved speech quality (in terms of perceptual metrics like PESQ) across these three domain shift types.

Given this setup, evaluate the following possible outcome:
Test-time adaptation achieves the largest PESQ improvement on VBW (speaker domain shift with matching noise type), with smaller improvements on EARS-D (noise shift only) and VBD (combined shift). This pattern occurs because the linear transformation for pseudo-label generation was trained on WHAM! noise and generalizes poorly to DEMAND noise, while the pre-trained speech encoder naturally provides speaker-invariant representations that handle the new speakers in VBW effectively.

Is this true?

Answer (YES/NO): NO